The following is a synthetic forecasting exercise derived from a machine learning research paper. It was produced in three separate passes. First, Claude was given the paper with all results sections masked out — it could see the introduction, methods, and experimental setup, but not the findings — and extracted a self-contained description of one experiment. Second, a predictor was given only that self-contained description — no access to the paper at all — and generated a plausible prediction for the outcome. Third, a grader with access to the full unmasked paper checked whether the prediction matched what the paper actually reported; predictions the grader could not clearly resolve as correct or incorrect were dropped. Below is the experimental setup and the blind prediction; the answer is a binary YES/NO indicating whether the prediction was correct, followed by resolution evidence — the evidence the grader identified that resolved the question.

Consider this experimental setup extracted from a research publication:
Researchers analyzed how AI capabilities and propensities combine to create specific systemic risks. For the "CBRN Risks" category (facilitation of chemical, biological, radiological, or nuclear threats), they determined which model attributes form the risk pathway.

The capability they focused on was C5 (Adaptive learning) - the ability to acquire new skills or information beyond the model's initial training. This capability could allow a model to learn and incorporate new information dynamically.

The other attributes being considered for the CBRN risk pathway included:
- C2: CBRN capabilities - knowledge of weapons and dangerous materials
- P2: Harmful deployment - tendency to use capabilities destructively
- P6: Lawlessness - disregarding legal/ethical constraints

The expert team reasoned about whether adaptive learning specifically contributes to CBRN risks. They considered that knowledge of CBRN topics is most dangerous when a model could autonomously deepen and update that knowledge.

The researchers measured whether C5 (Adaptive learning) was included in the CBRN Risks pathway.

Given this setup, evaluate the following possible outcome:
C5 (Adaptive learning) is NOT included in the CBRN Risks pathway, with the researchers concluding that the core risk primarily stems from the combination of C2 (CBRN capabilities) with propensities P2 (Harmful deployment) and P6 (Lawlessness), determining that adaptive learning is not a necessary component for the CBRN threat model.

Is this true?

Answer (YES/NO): NO